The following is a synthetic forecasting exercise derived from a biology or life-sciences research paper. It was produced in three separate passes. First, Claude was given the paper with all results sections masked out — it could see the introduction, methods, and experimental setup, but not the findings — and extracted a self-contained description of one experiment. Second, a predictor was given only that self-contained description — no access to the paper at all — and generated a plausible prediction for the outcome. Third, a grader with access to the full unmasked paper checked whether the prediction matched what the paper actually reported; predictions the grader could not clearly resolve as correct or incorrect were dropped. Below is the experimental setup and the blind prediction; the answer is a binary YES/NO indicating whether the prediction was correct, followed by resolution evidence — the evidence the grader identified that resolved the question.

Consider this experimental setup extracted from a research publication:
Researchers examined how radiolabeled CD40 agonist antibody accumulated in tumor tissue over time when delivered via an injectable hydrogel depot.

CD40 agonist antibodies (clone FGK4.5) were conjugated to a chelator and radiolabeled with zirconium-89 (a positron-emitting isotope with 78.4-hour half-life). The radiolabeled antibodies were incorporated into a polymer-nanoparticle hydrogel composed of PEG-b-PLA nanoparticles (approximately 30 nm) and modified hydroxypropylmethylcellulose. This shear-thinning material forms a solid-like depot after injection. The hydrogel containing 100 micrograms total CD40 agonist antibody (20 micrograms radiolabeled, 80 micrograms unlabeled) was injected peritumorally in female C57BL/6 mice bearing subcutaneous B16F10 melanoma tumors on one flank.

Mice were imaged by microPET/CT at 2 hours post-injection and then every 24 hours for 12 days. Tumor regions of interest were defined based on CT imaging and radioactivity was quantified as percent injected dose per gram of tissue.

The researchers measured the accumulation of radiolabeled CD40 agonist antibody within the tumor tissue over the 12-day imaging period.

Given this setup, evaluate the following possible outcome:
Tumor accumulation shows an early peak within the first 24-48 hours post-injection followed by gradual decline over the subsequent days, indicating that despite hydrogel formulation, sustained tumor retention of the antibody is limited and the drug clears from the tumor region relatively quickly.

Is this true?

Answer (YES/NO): NO